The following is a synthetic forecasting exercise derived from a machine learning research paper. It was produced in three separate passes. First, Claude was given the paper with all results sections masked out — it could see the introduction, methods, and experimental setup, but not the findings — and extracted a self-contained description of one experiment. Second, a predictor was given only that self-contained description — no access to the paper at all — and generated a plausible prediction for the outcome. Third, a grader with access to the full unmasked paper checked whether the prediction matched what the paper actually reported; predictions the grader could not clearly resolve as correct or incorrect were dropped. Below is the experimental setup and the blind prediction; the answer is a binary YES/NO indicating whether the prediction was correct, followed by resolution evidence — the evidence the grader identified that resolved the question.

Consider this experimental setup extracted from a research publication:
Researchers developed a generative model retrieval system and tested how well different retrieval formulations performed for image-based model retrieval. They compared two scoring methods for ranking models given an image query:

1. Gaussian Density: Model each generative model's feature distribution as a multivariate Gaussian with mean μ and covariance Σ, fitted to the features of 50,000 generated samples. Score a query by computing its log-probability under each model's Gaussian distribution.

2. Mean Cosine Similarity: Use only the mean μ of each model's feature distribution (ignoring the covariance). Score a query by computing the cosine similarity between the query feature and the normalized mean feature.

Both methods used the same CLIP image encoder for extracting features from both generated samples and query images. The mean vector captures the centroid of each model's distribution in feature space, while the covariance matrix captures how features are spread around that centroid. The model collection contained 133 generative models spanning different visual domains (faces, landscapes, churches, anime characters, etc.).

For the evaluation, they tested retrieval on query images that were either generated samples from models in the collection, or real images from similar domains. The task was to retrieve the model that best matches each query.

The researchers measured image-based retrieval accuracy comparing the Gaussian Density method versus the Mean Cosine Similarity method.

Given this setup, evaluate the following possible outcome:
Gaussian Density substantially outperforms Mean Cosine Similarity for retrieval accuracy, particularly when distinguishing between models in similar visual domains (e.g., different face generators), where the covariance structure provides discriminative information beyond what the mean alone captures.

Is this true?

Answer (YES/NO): NO